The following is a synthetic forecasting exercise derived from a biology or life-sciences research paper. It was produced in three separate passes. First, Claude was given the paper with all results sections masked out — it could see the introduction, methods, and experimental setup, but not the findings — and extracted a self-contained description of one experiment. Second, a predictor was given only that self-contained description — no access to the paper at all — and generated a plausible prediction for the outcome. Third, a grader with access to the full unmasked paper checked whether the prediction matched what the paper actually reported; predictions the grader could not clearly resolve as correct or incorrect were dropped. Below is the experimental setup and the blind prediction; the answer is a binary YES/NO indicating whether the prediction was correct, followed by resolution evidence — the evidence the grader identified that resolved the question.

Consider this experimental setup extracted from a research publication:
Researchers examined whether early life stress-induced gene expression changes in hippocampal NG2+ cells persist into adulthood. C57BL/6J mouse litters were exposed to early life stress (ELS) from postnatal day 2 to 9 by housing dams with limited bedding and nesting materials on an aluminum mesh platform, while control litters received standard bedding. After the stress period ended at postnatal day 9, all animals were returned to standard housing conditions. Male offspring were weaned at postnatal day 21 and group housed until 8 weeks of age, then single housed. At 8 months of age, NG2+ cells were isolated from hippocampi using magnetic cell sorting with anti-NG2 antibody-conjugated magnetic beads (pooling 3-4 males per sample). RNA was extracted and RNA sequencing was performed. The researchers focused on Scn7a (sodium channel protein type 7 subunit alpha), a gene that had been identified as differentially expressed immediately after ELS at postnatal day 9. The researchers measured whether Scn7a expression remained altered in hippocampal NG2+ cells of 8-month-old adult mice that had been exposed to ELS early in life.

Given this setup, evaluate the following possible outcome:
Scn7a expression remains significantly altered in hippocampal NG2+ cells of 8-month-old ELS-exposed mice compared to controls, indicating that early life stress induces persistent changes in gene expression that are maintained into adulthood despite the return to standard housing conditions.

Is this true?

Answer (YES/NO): YES